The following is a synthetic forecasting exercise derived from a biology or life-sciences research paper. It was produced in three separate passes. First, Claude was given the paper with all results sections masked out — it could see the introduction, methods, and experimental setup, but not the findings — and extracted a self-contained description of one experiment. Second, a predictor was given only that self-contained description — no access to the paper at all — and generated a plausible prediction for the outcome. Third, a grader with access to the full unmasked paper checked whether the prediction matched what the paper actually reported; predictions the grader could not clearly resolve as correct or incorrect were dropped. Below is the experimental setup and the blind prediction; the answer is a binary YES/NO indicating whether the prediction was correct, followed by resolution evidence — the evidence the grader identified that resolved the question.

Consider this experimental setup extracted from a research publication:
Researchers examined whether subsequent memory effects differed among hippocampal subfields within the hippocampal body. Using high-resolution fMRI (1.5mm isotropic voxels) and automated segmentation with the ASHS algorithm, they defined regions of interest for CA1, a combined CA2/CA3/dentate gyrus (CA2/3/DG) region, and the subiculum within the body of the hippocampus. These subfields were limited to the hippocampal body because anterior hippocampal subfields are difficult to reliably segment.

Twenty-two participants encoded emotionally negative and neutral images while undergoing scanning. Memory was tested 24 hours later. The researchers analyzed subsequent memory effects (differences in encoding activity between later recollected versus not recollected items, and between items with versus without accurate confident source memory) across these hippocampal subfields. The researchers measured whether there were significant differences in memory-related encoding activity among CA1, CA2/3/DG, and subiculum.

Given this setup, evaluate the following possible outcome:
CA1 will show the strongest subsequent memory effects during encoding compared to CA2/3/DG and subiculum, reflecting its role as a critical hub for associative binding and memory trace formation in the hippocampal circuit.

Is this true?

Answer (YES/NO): NO